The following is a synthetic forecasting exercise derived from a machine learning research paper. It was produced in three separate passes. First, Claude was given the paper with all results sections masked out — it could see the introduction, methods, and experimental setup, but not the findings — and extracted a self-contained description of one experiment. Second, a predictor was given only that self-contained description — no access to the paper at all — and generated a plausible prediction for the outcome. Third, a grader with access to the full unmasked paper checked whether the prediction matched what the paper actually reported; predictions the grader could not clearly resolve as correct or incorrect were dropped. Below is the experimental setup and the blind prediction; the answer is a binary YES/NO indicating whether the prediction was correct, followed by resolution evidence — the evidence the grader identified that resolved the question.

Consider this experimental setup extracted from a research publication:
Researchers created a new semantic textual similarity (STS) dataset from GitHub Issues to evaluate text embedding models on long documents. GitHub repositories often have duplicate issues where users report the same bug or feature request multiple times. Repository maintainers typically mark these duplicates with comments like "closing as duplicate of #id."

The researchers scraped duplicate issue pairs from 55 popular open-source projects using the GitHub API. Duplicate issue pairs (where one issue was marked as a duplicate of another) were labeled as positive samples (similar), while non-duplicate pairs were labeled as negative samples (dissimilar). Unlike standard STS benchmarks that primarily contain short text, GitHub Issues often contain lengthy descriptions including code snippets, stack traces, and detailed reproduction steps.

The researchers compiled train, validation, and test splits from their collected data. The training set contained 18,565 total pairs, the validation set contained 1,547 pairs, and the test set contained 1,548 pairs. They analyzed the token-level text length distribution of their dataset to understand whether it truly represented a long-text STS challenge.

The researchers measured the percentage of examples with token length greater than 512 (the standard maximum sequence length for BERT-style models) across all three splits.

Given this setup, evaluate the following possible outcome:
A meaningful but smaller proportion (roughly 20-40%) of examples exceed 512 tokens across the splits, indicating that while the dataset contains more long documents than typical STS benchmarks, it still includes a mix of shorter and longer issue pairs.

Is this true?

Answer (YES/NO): NO